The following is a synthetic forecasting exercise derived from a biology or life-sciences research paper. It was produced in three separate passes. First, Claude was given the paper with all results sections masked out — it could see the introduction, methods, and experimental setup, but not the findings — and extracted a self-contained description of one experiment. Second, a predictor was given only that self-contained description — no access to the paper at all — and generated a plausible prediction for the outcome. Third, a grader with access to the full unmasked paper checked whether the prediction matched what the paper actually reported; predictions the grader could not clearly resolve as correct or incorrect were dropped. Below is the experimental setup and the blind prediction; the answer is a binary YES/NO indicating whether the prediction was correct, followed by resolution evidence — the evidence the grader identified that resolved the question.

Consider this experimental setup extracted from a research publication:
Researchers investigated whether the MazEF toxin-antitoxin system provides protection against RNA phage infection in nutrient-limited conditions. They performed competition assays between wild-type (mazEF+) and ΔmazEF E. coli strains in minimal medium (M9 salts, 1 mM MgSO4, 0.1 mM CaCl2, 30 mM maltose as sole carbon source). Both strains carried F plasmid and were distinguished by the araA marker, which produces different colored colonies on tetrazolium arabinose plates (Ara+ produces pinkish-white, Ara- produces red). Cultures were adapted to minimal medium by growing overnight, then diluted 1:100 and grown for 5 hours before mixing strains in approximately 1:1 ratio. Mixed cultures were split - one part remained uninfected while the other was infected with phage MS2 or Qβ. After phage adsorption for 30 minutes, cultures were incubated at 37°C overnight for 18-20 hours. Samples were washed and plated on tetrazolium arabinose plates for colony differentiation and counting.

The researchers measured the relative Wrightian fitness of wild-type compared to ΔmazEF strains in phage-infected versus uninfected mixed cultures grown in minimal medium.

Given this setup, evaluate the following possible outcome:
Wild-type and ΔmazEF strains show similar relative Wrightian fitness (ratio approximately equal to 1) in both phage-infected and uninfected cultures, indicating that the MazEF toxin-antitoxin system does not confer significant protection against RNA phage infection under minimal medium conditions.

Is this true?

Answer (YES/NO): NO